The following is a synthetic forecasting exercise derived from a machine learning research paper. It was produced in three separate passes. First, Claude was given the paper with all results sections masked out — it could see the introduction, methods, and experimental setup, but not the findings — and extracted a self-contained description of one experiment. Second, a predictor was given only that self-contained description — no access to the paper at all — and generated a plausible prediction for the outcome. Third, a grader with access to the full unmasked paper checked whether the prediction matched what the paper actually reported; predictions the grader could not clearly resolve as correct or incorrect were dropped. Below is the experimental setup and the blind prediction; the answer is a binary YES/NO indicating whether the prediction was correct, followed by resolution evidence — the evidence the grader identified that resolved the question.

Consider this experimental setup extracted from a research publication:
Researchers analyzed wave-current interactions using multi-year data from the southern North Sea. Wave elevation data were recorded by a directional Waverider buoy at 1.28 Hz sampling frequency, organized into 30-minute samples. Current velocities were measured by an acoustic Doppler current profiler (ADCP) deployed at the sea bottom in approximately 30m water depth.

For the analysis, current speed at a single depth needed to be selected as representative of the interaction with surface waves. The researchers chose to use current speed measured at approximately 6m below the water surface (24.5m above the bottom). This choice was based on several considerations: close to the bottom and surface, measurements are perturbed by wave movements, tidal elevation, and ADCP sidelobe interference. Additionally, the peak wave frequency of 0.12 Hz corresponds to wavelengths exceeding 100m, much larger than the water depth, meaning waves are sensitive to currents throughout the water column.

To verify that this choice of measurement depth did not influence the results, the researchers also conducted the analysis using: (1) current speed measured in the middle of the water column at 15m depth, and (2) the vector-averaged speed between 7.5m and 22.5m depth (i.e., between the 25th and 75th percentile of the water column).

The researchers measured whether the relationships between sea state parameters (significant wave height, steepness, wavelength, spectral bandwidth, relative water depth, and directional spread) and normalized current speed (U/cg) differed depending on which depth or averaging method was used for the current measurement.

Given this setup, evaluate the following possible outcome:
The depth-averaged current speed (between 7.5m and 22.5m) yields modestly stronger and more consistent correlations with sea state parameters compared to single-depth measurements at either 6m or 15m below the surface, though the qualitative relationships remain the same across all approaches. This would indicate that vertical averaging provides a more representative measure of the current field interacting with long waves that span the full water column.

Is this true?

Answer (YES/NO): NO